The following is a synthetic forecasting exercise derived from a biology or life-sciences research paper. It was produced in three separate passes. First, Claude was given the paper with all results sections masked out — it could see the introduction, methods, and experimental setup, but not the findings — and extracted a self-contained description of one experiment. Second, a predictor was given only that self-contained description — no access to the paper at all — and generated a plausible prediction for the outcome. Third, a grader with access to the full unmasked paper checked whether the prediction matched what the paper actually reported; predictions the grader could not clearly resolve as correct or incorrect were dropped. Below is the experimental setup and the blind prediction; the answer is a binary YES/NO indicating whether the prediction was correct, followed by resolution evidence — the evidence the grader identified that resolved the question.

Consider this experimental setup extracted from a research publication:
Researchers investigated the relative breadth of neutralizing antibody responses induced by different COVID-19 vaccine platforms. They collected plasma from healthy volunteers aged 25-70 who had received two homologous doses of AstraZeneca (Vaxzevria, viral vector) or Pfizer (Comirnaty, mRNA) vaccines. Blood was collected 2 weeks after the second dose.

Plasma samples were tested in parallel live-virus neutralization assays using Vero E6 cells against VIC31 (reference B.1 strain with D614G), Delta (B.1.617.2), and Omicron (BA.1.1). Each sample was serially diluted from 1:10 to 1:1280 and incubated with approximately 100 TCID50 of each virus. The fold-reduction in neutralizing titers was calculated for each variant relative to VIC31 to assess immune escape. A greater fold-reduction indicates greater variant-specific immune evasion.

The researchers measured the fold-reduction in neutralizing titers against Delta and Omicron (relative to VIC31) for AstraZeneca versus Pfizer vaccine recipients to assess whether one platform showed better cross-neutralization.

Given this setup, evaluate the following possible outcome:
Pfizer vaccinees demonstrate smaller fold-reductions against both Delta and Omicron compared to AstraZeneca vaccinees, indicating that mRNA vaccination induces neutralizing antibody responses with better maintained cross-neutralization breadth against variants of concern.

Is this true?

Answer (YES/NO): YES